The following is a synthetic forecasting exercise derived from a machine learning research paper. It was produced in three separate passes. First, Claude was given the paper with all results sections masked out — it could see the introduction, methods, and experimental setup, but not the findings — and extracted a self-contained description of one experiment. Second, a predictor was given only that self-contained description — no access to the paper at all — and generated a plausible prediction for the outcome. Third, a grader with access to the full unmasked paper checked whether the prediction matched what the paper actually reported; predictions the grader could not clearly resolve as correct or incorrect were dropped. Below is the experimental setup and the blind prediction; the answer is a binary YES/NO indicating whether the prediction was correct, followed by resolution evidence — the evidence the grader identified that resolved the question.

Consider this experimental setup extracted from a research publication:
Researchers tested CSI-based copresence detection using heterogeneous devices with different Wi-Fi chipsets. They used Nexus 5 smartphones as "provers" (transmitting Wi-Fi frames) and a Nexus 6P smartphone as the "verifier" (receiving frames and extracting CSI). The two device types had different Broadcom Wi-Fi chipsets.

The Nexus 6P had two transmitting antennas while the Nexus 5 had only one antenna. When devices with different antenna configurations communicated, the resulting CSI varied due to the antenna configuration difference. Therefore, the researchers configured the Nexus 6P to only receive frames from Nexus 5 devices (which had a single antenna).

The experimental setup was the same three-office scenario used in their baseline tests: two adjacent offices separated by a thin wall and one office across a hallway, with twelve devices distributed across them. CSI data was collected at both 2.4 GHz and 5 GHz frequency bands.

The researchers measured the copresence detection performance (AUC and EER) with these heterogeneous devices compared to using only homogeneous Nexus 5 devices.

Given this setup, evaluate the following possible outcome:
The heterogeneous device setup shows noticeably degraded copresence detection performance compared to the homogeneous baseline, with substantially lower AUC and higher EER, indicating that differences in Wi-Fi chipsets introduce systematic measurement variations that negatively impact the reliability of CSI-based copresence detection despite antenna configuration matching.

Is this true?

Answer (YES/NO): NO